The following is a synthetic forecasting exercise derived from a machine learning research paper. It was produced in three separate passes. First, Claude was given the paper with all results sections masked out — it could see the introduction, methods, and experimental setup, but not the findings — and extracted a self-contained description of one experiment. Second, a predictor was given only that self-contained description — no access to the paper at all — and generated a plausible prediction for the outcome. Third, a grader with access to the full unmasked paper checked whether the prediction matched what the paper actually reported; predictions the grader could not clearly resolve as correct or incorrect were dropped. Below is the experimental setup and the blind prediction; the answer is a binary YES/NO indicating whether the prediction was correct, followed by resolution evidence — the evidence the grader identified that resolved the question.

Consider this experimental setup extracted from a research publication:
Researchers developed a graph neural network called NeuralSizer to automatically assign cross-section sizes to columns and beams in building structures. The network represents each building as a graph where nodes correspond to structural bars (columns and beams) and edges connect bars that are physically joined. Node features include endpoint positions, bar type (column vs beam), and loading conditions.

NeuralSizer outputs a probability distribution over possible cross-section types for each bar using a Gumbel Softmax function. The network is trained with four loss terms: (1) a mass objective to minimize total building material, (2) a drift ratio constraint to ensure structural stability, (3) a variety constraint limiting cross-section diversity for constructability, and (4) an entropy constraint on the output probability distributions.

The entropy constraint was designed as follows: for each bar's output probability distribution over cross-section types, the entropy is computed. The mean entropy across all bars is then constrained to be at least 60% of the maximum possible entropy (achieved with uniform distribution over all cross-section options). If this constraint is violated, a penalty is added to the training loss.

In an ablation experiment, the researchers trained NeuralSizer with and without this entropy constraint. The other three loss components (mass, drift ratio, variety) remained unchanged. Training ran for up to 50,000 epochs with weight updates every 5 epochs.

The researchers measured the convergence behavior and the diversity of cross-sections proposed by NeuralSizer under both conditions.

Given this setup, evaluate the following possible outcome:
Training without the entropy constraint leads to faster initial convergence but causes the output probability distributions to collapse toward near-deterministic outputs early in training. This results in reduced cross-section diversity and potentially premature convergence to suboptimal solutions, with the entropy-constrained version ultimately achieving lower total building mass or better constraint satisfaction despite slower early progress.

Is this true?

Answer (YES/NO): YES